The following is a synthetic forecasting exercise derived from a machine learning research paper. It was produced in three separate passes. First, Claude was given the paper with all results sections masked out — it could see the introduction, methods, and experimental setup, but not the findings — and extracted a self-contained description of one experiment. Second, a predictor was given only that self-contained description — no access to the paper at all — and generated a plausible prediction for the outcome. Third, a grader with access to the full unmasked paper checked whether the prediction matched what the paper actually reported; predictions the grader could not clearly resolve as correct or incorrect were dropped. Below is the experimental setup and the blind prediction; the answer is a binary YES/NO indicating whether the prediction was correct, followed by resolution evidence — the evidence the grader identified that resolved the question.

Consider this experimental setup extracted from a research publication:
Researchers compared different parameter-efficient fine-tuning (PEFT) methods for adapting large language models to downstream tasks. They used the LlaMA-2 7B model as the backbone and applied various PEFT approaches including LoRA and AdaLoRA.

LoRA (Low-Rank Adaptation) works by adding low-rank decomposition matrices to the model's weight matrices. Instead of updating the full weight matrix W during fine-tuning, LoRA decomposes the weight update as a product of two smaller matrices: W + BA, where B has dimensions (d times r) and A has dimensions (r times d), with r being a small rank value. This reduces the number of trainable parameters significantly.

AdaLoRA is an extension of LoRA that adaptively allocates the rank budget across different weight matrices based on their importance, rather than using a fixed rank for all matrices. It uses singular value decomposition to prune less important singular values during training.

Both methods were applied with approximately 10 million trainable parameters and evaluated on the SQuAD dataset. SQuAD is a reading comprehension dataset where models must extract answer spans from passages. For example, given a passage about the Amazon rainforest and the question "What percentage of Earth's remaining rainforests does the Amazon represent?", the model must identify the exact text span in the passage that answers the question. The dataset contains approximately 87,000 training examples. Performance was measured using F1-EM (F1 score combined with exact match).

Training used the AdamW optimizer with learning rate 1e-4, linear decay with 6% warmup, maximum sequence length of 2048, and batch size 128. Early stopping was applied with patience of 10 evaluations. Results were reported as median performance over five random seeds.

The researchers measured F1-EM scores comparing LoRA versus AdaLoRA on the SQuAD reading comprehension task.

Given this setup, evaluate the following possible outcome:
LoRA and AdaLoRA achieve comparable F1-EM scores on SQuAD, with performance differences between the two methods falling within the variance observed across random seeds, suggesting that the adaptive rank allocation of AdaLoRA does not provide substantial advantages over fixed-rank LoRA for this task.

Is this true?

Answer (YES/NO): YES